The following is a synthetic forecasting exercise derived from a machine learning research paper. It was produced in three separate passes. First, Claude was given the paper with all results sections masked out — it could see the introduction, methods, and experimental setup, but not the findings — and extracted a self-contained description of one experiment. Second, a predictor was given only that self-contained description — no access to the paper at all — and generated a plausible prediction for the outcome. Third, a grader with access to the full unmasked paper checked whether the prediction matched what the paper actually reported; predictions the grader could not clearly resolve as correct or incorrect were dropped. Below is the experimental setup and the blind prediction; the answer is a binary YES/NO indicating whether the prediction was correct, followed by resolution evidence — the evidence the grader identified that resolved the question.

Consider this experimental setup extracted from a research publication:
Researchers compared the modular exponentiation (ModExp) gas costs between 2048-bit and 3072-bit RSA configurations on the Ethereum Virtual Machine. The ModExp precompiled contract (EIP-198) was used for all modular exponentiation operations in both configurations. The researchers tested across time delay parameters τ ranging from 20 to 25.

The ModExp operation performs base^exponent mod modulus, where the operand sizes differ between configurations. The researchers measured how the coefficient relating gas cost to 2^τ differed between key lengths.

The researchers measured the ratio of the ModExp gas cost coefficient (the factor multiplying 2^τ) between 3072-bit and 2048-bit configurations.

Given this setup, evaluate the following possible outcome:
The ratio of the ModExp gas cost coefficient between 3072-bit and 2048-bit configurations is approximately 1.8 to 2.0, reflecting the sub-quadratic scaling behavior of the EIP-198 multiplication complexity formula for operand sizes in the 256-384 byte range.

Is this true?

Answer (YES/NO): NO